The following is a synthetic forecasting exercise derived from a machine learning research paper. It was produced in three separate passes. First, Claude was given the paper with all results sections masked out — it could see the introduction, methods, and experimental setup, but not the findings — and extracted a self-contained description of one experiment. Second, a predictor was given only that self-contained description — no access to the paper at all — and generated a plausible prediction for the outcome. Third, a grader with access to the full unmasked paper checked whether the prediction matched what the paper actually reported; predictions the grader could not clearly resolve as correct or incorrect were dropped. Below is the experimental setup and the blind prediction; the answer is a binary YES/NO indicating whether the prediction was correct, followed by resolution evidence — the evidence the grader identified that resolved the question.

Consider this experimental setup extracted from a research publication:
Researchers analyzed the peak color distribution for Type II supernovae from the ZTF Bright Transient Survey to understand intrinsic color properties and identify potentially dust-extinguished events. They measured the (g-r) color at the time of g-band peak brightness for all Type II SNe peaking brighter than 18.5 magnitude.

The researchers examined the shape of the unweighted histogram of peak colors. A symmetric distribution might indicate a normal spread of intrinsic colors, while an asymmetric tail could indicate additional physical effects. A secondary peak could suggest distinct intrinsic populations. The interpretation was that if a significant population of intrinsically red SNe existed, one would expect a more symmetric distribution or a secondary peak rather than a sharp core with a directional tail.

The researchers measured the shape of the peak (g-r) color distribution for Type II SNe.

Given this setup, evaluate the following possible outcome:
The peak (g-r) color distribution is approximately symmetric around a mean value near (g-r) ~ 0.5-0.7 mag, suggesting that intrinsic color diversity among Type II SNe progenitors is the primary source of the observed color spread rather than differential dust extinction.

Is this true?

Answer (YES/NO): NO